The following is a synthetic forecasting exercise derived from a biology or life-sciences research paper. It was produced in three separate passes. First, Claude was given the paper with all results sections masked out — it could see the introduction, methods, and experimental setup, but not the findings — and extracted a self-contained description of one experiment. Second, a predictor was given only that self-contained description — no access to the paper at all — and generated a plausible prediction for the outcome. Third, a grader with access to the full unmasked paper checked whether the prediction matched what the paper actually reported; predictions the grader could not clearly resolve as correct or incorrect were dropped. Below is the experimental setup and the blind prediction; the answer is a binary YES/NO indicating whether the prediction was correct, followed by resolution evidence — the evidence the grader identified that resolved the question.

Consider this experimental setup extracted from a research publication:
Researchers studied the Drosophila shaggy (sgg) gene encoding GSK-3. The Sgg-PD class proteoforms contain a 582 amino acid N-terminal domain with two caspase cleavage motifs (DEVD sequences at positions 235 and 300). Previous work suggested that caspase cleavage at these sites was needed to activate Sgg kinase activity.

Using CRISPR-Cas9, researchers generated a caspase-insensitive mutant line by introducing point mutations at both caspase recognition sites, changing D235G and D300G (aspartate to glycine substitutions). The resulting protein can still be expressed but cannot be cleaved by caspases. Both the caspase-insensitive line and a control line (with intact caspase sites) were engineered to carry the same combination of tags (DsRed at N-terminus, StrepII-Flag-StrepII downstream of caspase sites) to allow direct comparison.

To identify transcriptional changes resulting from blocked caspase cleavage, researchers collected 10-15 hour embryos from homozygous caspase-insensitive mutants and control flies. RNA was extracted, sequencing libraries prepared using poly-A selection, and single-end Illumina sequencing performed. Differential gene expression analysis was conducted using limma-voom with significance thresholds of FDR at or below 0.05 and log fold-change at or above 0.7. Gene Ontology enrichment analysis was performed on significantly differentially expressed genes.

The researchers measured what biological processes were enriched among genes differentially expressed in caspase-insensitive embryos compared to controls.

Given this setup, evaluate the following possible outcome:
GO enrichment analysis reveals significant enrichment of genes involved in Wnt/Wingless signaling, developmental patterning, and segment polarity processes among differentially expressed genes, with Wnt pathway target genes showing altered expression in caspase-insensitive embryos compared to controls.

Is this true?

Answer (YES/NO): NO